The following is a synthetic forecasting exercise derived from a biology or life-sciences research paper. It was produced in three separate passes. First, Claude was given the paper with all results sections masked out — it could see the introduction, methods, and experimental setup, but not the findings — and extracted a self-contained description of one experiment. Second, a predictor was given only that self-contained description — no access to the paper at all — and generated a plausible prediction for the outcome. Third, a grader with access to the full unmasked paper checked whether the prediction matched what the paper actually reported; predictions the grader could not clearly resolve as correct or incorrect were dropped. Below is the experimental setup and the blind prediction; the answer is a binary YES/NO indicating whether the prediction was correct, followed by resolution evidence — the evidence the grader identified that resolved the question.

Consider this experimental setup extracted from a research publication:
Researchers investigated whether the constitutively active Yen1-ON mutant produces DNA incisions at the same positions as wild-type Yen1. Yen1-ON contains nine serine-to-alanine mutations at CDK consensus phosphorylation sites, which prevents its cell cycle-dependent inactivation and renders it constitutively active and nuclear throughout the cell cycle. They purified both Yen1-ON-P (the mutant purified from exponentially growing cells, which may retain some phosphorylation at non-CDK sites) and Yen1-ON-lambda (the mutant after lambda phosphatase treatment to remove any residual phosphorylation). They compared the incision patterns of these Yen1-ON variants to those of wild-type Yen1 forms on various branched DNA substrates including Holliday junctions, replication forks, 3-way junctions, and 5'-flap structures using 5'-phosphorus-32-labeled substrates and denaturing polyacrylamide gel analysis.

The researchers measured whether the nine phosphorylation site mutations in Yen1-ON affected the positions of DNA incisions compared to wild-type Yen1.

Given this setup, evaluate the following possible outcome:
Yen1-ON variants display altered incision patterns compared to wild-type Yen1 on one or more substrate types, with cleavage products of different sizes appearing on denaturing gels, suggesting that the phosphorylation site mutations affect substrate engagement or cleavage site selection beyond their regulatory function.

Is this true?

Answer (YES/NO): NO